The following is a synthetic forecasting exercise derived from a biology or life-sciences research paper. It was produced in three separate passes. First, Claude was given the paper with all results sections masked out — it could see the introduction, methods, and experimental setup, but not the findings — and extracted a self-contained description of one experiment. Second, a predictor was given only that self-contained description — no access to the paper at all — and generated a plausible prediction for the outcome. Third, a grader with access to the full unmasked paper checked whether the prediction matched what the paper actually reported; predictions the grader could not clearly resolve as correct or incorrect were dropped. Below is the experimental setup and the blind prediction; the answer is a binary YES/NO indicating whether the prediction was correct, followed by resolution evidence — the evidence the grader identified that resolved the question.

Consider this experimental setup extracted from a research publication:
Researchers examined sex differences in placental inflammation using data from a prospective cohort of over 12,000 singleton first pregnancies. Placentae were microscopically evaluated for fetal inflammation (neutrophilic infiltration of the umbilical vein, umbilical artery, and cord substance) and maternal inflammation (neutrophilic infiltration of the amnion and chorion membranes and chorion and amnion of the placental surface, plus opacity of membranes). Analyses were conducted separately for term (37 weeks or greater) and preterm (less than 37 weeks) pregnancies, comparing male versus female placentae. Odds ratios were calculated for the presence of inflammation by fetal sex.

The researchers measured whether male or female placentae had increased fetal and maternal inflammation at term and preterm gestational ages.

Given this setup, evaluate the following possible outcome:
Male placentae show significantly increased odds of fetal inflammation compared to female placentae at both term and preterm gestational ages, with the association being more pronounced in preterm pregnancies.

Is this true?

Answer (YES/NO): NO